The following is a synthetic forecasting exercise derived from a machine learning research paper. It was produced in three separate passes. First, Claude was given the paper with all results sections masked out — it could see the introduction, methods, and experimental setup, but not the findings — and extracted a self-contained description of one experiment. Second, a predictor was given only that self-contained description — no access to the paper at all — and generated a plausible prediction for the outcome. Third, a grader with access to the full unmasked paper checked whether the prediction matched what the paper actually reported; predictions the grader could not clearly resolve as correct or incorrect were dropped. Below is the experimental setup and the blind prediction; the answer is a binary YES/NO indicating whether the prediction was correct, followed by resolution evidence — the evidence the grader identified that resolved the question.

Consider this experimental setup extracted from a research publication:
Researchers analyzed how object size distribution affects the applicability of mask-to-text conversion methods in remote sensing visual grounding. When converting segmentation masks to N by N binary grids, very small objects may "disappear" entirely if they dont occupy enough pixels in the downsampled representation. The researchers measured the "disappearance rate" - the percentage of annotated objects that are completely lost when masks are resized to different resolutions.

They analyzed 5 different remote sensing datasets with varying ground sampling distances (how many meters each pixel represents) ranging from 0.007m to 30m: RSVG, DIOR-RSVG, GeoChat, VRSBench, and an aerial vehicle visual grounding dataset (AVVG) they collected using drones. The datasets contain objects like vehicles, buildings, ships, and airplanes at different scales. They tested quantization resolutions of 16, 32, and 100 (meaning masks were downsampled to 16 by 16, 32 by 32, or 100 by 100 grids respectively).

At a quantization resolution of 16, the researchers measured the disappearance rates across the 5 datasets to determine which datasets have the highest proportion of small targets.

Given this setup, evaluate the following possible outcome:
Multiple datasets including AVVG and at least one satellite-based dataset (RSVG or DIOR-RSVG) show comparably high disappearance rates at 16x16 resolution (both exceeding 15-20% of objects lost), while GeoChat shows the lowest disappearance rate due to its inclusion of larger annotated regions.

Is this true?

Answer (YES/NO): NO